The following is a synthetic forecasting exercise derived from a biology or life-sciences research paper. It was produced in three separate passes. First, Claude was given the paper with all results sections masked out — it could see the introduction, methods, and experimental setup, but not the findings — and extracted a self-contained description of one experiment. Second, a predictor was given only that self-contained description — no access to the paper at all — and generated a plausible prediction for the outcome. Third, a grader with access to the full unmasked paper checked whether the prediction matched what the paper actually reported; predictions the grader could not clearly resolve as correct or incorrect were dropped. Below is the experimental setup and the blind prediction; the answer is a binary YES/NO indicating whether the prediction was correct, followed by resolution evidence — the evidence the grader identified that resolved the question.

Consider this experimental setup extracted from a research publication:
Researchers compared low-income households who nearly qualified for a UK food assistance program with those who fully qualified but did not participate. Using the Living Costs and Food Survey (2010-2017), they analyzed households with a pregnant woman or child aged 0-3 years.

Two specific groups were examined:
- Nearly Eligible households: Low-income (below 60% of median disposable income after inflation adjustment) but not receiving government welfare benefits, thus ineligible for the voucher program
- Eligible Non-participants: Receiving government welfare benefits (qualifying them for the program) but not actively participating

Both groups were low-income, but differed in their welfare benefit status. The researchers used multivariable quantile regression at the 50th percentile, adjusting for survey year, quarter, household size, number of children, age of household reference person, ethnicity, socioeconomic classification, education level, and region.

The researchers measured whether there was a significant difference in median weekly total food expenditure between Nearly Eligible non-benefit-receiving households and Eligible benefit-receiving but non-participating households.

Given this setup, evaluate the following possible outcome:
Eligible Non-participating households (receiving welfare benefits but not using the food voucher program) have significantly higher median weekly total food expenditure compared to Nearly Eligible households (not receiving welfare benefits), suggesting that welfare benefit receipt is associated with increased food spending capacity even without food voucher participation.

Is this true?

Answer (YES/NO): NO